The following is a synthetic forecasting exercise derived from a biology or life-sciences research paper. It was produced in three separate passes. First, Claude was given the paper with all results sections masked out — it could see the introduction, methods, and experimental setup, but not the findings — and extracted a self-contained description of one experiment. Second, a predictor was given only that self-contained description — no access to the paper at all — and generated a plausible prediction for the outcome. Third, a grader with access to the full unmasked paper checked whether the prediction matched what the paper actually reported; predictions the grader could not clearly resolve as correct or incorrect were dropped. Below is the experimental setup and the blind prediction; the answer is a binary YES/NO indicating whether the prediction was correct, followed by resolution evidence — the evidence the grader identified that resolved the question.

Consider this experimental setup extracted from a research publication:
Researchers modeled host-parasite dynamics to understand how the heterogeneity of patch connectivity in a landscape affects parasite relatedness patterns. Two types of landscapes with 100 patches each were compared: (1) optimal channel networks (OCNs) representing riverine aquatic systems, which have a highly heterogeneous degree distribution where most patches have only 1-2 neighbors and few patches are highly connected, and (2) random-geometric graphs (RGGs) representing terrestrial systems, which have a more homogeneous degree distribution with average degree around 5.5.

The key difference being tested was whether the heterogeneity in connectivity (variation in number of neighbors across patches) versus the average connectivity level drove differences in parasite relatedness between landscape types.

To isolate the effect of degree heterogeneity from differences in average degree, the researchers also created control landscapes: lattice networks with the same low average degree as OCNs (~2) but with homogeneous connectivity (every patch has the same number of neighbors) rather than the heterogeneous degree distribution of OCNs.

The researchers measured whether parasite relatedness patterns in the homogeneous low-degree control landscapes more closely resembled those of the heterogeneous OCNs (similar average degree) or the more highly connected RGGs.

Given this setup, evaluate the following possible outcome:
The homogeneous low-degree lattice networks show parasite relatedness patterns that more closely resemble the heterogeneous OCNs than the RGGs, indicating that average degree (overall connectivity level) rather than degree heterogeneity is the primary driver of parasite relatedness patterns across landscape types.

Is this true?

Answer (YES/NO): NO